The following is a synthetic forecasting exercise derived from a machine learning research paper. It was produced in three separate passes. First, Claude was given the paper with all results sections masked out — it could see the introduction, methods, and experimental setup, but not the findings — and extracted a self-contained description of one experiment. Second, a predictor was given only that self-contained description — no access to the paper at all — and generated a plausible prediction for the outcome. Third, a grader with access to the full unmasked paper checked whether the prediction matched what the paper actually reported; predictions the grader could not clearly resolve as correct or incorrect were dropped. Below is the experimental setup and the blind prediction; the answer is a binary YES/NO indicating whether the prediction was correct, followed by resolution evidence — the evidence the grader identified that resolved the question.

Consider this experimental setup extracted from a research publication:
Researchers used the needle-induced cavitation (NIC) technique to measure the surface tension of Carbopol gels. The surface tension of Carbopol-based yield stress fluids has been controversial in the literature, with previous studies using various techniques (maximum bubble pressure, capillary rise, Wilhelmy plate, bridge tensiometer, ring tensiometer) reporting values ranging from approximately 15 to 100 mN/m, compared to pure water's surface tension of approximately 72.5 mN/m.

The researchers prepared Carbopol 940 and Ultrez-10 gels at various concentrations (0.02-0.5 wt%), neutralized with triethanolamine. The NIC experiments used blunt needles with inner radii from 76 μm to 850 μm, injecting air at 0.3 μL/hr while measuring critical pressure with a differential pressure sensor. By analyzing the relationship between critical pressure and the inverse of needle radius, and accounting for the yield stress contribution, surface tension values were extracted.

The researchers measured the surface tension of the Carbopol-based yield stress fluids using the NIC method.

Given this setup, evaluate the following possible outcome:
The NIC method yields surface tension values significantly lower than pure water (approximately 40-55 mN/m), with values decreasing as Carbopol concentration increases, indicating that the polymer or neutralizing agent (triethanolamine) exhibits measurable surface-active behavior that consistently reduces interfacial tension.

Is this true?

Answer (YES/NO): NO